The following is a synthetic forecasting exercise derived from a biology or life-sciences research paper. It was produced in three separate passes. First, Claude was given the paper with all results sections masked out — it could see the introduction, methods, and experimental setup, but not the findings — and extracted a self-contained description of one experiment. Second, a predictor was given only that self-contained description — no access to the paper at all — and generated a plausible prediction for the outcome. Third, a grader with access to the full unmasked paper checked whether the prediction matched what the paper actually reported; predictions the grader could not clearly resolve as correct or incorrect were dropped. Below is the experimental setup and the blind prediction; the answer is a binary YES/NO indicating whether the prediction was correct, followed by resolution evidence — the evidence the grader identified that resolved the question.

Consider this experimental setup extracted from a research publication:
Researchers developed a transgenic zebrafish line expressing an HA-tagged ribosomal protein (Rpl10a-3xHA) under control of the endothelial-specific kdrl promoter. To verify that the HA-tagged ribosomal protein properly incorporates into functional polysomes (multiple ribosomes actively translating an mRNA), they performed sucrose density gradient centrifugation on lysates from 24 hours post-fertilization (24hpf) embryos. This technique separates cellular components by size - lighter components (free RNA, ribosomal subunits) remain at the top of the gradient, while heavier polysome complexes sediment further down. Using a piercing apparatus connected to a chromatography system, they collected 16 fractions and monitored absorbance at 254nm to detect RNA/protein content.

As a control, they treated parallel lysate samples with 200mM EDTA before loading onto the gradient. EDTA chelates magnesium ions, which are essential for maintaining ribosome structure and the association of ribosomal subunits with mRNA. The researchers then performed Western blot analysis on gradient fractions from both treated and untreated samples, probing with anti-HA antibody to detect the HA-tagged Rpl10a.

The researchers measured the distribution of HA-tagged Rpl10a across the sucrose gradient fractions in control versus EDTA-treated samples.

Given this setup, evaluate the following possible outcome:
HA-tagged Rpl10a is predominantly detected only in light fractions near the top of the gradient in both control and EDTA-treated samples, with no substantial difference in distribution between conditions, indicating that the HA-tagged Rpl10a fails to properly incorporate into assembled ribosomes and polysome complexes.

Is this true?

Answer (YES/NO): NO